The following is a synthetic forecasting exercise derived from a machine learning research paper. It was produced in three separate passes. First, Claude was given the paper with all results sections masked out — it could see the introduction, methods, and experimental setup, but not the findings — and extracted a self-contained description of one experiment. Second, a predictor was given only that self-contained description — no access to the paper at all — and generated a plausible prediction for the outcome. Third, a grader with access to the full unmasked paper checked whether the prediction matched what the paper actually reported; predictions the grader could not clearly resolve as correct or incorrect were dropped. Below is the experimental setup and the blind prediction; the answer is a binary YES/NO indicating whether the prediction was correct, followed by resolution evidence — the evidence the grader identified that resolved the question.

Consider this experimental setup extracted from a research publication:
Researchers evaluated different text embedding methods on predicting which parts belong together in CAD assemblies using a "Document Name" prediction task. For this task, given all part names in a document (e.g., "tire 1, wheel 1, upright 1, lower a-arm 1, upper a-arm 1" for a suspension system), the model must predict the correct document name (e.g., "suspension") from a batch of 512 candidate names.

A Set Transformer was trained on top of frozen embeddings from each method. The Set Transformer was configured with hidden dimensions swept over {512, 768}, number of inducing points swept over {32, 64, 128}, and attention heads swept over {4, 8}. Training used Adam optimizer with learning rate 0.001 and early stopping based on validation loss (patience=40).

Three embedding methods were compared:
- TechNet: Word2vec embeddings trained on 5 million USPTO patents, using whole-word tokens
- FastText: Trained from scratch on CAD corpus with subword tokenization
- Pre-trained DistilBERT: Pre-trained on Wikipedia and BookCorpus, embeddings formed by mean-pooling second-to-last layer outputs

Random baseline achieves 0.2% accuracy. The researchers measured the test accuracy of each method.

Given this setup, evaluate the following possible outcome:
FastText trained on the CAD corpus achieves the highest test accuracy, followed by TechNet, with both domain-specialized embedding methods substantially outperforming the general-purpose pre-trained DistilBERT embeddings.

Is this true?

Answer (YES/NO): NO